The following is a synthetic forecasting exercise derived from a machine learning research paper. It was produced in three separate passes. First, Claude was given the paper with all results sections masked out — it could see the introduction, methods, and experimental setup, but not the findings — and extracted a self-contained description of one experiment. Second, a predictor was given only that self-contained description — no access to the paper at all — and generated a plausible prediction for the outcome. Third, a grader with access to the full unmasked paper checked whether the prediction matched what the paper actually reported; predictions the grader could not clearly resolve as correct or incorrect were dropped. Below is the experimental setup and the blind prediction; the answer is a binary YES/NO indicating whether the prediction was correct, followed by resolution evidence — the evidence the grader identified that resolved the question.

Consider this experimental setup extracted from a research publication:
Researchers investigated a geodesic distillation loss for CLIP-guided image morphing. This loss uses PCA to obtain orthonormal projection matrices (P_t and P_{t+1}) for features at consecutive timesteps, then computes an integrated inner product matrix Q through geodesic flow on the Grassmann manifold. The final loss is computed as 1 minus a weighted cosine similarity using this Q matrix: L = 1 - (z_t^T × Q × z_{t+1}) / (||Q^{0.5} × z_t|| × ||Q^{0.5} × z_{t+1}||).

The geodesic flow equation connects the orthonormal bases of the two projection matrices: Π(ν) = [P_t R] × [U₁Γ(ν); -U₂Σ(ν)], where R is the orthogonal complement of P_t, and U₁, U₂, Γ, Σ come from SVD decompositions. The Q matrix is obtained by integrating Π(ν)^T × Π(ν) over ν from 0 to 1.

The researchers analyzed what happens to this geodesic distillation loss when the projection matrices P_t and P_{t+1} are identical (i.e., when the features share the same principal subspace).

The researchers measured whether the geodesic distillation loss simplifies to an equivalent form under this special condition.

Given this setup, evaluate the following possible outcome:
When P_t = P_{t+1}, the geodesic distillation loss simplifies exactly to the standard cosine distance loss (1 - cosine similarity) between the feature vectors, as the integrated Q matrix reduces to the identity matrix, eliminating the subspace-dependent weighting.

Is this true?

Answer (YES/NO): YES